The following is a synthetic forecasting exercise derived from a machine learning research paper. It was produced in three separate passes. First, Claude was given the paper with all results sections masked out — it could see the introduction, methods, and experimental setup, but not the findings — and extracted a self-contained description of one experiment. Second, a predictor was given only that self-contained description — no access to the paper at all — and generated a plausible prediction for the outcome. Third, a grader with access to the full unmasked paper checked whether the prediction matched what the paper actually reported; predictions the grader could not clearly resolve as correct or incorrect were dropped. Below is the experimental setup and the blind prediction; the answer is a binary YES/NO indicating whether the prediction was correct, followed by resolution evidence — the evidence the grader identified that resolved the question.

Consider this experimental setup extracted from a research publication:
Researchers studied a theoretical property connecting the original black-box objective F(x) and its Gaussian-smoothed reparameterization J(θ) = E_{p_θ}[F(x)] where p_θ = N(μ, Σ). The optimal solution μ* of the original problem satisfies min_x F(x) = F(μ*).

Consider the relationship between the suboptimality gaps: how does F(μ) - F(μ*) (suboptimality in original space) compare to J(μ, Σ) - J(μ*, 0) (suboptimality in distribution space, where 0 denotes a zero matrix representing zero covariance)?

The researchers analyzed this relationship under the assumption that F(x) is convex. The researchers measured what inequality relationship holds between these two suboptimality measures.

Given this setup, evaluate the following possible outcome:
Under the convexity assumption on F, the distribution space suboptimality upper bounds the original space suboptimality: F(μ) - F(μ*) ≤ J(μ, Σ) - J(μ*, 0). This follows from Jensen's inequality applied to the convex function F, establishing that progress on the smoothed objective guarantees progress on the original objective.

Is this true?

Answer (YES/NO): YES